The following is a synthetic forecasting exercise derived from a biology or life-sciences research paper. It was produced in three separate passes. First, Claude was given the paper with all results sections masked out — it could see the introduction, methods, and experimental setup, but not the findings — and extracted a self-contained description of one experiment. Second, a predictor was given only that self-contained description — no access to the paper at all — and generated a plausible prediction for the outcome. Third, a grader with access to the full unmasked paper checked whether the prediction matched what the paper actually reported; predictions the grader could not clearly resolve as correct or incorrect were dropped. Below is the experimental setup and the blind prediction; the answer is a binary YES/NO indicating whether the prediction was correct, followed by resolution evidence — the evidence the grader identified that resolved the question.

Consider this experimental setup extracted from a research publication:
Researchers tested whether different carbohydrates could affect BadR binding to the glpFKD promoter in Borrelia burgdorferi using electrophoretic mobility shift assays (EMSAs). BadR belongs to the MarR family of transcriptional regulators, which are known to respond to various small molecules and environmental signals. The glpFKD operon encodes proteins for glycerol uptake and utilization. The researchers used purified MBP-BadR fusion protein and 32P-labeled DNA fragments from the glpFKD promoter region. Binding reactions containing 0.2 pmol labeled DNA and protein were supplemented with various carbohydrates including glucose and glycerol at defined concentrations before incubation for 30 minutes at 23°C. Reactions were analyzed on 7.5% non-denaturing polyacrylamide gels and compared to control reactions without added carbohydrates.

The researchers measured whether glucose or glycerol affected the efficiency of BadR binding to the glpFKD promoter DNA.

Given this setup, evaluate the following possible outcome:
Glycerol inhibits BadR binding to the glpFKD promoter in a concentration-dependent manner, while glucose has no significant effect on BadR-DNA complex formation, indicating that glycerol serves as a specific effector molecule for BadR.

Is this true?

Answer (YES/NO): NO